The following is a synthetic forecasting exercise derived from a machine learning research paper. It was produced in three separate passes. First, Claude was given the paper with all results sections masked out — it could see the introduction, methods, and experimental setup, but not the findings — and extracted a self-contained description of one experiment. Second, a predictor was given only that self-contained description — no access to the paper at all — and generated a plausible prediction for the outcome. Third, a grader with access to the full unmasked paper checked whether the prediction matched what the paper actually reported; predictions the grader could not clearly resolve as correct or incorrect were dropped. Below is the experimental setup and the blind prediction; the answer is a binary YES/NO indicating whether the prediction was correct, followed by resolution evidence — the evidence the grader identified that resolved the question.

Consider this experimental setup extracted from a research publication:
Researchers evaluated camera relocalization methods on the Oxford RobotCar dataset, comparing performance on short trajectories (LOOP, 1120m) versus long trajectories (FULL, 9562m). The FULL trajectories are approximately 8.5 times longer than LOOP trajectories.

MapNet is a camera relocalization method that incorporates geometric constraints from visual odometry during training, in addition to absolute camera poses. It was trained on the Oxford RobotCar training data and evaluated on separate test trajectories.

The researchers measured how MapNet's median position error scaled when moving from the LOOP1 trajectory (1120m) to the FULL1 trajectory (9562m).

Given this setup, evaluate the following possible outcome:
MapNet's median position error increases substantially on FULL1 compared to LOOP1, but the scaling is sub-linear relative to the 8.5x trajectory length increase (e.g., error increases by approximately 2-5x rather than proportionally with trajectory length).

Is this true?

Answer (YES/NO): YES